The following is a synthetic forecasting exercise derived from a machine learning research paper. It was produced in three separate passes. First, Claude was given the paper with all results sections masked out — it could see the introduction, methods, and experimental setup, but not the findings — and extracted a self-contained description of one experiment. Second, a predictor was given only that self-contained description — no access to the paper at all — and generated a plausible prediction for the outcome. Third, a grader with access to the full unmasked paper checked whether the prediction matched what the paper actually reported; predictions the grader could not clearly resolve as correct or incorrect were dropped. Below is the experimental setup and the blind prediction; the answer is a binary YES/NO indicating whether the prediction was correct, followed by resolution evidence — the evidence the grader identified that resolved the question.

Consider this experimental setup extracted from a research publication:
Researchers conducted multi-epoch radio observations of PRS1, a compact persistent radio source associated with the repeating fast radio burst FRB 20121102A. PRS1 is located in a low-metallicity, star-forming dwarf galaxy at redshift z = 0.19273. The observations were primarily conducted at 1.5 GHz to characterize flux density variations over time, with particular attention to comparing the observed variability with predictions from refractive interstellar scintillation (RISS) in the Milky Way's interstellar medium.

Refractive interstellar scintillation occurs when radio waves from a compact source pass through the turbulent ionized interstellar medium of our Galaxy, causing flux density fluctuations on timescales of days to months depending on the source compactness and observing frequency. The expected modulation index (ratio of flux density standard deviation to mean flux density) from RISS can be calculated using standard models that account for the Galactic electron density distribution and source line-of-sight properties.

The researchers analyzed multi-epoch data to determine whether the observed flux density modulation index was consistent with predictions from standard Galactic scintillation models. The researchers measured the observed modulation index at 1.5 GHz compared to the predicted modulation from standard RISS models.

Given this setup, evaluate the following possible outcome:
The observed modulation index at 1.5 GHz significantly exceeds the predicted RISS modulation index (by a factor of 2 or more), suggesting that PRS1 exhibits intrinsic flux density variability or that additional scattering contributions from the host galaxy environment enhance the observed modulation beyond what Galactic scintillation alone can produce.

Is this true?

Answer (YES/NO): NO